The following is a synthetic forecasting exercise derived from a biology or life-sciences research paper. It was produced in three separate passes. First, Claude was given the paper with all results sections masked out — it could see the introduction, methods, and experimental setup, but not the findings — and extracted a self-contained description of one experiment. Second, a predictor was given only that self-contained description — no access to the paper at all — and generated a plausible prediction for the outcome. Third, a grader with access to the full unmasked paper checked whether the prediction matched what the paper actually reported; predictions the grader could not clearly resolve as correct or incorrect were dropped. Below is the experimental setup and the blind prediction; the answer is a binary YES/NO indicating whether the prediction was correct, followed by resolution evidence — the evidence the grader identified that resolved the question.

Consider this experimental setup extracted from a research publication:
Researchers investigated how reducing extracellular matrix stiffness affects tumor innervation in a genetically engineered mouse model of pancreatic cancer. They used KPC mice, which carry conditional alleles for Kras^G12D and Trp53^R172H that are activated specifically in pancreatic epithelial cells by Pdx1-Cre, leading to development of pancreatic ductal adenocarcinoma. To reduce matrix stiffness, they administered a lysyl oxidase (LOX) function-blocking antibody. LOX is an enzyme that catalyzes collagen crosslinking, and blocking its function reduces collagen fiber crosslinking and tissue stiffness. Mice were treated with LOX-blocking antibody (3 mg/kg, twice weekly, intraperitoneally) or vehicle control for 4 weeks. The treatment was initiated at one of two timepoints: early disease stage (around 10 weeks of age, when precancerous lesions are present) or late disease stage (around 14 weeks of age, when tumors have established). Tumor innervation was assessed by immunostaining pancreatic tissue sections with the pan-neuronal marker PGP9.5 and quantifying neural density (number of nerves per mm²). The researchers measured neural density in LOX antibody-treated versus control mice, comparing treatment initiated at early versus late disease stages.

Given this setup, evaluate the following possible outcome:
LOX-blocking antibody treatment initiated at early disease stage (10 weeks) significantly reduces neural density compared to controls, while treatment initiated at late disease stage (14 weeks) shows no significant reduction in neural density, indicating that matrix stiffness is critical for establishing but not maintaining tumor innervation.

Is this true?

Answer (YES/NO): YES